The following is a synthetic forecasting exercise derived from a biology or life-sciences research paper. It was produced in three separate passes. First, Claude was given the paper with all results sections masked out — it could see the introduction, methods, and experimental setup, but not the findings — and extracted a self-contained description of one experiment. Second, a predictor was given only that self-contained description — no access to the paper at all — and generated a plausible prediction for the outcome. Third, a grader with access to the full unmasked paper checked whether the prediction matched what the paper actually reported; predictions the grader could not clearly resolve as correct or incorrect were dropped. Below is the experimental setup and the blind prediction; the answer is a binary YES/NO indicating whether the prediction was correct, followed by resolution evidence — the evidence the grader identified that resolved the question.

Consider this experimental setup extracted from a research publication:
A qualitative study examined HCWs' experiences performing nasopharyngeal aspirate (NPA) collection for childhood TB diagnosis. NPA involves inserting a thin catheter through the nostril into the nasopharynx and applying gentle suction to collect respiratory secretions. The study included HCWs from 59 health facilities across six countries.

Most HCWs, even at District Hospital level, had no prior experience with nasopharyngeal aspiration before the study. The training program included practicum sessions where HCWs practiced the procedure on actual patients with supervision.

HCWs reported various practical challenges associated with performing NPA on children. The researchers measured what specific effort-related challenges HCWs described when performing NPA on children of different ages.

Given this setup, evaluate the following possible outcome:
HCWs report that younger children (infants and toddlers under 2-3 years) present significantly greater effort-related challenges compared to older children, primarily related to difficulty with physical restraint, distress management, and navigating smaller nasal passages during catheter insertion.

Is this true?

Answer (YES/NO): NO